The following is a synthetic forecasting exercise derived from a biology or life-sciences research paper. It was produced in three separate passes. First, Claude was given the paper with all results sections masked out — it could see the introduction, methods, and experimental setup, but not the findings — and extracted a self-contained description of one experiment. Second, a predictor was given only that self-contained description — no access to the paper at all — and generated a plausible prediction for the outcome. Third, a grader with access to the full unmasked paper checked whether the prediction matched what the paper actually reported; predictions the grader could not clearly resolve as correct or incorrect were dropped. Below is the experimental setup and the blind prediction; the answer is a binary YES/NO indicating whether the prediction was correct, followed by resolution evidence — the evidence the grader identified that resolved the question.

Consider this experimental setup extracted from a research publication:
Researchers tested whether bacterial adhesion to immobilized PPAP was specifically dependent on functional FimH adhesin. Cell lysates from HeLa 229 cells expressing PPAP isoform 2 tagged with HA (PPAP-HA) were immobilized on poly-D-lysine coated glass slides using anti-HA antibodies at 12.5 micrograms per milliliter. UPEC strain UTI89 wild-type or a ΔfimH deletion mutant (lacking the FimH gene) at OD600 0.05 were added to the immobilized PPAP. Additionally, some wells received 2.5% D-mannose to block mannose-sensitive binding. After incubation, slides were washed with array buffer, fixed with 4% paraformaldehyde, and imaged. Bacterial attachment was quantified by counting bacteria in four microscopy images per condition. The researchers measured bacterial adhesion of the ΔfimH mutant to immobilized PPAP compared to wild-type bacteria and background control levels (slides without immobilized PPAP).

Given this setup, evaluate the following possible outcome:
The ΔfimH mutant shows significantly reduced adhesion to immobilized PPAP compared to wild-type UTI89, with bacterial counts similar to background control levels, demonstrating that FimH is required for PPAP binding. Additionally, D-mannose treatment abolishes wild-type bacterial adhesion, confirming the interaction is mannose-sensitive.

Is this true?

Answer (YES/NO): YES